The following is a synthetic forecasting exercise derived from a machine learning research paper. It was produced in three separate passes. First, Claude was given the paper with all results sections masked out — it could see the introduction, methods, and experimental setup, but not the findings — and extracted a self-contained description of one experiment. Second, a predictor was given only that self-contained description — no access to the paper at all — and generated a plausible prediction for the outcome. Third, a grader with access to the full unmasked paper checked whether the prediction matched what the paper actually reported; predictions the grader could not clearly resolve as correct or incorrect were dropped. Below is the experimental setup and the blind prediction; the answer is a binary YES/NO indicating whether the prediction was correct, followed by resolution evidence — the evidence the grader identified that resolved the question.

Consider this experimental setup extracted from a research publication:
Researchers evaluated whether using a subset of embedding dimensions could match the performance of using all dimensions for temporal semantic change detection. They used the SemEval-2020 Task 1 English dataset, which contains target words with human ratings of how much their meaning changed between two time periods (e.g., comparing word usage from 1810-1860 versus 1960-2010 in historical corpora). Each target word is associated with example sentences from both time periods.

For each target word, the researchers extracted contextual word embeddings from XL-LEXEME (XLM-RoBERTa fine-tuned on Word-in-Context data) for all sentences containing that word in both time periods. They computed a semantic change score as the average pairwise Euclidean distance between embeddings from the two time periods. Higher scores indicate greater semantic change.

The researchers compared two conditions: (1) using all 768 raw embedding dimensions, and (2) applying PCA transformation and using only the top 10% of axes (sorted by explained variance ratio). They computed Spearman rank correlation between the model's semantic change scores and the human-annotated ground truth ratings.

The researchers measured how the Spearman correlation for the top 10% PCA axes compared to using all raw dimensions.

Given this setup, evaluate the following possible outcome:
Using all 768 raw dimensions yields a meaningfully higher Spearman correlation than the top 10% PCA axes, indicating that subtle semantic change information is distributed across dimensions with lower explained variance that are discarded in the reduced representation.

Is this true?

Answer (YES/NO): NO